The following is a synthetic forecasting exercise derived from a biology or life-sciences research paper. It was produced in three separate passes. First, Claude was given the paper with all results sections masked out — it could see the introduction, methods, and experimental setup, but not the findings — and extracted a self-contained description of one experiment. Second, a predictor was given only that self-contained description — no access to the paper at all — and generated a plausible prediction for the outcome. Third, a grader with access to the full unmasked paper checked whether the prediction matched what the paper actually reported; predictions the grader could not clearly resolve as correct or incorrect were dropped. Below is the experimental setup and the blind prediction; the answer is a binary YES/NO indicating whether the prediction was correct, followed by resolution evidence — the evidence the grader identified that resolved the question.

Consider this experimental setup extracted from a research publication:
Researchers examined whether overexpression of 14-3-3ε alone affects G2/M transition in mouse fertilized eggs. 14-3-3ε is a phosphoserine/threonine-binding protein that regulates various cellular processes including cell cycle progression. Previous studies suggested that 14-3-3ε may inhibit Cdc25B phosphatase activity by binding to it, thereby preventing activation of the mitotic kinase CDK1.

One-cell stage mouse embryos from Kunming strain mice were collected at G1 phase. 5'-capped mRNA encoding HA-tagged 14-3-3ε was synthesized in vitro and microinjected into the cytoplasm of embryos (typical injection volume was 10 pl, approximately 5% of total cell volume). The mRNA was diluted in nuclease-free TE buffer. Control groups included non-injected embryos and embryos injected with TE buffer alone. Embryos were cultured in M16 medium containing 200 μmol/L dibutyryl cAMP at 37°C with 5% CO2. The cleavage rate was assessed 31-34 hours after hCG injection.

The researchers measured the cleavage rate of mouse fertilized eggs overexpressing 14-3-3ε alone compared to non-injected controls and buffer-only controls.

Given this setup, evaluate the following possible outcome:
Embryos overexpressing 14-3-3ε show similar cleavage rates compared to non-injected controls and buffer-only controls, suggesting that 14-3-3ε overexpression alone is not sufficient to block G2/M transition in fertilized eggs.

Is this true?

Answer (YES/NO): YES